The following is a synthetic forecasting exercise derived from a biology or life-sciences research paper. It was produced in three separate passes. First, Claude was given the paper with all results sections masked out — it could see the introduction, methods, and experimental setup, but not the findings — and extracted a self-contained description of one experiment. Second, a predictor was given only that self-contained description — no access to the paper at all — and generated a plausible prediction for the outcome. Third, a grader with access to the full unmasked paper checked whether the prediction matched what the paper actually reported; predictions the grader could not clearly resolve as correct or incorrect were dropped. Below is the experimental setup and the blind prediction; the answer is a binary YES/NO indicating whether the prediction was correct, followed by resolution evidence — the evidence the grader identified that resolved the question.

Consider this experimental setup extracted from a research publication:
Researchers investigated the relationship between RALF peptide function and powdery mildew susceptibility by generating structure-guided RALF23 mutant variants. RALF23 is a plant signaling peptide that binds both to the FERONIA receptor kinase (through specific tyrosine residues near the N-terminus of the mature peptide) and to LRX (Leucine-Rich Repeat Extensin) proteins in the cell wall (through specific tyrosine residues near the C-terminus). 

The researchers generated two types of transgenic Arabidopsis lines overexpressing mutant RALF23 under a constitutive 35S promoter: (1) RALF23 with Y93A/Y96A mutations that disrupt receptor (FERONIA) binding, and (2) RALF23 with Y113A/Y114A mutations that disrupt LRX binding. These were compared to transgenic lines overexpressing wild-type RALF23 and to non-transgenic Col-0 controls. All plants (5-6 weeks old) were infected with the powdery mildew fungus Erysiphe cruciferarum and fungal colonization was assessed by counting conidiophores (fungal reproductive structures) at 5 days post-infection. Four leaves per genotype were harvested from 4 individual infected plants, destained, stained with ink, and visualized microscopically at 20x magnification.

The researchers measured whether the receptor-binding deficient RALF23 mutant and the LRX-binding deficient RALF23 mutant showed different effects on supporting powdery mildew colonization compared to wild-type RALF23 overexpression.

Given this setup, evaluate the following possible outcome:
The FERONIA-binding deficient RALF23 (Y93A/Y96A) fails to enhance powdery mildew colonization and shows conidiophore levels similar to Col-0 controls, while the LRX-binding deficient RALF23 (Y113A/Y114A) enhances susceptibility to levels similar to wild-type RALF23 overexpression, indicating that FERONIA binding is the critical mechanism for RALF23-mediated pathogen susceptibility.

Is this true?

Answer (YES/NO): NO